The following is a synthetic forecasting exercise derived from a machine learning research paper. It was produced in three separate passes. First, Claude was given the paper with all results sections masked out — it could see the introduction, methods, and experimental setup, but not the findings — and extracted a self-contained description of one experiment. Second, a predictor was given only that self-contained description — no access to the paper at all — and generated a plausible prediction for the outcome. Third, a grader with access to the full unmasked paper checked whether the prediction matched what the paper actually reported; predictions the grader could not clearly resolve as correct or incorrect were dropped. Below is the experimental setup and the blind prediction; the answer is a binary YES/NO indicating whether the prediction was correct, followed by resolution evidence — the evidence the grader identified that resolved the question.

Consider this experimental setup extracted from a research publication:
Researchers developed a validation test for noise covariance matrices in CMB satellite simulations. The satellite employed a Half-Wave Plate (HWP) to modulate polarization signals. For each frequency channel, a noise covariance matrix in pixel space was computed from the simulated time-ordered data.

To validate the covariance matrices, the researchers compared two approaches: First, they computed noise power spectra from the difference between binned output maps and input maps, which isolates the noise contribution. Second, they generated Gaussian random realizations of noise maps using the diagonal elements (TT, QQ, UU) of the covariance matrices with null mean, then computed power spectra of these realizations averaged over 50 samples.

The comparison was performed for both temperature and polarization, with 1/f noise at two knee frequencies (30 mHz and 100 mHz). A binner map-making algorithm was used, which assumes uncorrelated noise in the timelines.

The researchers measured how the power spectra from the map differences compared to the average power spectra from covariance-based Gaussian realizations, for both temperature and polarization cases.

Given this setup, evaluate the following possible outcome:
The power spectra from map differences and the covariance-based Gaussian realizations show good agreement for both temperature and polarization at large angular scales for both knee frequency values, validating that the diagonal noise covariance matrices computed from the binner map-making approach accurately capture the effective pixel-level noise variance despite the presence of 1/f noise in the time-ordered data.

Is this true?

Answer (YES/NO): NO